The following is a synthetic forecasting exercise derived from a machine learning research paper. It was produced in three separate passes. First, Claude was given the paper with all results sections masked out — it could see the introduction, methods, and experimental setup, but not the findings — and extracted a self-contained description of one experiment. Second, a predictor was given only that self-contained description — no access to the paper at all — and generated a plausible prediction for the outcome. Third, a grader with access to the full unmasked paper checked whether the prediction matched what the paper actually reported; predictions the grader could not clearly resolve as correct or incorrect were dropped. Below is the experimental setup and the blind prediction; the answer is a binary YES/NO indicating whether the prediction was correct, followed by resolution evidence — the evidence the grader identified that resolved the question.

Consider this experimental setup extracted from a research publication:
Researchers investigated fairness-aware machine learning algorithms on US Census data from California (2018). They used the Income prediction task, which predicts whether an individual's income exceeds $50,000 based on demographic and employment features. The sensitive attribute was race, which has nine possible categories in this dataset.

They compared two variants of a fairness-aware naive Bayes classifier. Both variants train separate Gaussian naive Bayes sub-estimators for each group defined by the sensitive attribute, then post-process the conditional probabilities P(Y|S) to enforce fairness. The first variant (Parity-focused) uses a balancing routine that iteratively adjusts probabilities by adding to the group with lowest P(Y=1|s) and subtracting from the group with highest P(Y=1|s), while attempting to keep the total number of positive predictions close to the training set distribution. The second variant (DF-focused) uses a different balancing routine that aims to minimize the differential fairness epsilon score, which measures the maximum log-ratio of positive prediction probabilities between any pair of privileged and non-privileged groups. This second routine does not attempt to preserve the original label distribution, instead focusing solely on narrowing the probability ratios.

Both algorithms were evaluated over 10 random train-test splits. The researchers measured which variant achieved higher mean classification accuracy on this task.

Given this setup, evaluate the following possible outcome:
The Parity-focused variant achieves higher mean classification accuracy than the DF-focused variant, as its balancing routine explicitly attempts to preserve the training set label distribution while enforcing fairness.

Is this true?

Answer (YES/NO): YES